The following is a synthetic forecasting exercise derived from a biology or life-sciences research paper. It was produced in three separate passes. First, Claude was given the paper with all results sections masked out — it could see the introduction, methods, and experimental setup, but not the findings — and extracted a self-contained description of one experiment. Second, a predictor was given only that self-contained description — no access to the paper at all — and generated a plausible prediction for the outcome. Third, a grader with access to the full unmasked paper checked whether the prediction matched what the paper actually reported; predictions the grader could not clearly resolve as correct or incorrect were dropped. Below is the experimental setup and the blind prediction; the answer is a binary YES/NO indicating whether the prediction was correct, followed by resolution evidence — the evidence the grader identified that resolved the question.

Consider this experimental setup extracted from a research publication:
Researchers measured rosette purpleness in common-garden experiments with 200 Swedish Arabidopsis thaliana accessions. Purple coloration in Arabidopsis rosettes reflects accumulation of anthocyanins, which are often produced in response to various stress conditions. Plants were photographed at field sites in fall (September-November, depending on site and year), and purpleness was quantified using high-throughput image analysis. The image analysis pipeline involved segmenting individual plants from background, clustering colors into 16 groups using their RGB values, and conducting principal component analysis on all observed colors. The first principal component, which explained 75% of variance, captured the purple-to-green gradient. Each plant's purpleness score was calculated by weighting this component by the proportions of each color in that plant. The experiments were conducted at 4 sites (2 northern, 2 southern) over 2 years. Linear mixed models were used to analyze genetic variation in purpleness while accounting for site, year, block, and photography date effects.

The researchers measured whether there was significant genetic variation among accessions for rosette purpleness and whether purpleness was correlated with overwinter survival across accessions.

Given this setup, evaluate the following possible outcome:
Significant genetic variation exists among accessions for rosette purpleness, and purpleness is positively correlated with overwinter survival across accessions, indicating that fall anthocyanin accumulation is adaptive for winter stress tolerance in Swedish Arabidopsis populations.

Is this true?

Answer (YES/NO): NO